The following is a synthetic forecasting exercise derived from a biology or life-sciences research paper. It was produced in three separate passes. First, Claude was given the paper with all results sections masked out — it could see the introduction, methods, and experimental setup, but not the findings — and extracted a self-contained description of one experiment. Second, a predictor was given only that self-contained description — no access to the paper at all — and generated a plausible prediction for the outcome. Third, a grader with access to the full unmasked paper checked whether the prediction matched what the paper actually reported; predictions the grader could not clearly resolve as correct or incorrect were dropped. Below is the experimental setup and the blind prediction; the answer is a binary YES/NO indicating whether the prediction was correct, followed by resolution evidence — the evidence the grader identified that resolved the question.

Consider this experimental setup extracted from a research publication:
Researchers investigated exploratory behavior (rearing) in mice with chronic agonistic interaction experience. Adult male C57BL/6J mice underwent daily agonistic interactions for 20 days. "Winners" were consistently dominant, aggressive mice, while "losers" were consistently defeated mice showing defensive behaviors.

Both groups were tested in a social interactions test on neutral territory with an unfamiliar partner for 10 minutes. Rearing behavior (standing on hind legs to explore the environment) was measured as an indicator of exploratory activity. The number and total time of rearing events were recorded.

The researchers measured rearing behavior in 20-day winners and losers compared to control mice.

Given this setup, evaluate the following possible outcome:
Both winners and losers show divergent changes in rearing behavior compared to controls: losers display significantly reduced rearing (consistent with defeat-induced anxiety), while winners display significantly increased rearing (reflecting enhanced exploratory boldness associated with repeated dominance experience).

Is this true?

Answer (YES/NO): NO